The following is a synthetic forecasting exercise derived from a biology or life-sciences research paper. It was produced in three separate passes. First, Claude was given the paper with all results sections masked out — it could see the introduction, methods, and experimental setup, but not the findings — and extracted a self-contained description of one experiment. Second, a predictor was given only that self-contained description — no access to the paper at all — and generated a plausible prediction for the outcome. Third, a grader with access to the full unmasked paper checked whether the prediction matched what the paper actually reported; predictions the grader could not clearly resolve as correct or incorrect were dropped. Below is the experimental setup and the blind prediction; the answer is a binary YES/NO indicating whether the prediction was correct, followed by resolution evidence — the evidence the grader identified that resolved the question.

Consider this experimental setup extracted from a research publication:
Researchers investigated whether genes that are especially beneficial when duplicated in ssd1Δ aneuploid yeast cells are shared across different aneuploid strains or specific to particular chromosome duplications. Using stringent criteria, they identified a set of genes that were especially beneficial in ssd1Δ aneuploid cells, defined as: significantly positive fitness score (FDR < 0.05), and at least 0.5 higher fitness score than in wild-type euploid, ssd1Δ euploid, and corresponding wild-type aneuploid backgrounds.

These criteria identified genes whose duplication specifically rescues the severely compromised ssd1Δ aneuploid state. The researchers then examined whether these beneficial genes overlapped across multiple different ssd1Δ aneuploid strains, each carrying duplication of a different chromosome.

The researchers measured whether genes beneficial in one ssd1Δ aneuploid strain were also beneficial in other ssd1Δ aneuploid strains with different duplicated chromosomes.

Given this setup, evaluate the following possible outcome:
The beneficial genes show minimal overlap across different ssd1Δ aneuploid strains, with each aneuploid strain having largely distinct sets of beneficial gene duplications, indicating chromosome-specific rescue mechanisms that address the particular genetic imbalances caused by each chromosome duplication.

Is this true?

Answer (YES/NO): NO